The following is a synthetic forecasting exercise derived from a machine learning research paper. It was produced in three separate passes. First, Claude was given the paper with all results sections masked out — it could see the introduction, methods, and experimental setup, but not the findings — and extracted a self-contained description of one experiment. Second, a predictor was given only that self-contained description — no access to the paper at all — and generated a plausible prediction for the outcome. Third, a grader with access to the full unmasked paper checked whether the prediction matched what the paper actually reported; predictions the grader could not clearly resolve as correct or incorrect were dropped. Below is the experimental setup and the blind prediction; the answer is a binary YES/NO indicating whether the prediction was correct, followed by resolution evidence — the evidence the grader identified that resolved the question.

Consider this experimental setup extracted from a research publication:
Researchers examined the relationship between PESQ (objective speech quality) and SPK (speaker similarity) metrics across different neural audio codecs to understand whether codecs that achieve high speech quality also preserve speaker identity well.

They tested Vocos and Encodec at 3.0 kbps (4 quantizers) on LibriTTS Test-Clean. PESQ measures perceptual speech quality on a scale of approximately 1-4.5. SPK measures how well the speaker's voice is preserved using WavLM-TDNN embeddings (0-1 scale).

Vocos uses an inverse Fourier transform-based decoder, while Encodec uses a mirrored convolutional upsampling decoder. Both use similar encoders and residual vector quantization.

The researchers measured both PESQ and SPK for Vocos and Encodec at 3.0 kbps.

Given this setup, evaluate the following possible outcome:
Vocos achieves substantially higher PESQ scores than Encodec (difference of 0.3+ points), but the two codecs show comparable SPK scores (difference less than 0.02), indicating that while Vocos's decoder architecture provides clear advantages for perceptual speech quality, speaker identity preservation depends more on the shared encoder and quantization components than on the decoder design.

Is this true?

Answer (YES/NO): YES